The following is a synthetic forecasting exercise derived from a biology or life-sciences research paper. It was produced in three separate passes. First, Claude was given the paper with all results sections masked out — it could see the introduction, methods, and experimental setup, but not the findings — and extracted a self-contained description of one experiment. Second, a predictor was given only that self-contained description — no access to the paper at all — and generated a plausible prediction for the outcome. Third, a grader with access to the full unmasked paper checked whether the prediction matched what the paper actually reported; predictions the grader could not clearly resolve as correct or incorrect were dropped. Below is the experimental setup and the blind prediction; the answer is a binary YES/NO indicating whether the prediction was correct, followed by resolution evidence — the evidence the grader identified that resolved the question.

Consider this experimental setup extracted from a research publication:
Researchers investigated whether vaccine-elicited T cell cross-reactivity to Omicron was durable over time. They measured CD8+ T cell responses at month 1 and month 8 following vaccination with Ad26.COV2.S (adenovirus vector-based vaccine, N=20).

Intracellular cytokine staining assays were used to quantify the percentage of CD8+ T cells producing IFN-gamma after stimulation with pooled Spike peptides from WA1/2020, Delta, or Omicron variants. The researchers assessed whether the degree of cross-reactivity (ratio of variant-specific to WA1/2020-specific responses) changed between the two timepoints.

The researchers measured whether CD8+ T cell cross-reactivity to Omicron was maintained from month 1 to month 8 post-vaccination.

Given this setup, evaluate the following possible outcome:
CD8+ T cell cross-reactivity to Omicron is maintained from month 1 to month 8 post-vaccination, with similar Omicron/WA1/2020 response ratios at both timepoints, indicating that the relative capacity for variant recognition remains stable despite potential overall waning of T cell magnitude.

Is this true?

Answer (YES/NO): YES